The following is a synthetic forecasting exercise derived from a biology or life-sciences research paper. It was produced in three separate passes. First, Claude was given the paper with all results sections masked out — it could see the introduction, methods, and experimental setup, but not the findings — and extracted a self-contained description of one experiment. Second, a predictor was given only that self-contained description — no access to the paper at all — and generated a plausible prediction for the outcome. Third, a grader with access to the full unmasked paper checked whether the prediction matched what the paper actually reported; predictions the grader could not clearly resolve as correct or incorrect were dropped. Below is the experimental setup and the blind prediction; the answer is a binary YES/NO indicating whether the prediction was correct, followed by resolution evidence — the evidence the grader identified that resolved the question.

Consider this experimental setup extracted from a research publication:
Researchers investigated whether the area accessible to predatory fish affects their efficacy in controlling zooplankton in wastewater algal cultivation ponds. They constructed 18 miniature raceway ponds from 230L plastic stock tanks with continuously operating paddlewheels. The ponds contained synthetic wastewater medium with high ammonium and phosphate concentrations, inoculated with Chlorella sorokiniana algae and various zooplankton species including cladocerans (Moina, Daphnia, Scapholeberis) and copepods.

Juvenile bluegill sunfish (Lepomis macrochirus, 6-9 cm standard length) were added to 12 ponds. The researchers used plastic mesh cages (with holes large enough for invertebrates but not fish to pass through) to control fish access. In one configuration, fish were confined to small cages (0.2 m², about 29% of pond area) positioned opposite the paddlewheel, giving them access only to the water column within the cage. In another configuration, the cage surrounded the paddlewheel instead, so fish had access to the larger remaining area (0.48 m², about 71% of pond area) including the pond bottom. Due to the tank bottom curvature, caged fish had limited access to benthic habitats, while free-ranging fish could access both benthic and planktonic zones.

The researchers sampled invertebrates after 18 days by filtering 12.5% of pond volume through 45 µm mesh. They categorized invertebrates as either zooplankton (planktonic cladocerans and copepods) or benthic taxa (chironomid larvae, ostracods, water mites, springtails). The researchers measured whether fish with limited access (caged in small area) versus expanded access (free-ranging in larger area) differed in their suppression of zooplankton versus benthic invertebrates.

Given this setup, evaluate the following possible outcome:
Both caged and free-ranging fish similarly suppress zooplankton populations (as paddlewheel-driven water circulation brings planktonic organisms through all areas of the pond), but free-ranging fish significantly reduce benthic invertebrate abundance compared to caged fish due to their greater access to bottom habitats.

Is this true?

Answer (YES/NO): NO